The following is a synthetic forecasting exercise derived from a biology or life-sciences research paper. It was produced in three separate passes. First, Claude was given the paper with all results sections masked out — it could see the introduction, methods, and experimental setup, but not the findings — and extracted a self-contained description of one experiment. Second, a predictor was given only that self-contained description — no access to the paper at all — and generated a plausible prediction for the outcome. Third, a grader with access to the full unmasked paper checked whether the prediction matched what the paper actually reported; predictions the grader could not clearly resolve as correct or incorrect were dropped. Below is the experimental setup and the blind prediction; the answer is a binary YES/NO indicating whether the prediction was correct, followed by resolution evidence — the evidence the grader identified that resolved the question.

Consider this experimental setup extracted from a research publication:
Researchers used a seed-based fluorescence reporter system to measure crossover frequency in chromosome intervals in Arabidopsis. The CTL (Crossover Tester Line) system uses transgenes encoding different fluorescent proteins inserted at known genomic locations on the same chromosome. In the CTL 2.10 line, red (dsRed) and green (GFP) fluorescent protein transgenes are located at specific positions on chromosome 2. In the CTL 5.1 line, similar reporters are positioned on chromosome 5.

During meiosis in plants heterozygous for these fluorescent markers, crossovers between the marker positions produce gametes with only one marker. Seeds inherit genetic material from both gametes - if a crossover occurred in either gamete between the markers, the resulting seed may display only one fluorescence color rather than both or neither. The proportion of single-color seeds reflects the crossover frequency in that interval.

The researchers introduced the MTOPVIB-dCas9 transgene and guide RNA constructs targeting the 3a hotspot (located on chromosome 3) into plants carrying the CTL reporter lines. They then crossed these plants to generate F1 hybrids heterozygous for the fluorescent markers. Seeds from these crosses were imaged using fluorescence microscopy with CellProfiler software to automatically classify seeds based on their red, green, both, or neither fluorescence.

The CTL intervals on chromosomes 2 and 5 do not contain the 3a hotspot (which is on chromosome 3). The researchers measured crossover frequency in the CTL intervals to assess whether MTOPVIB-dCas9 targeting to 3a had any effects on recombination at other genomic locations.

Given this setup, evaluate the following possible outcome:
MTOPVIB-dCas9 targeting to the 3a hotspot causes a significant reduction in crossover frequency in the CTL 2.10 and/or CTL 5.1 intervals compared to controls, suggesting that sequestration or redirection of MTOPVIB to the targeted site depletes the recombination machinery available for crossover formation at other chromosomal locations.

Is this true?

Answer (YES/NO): NO